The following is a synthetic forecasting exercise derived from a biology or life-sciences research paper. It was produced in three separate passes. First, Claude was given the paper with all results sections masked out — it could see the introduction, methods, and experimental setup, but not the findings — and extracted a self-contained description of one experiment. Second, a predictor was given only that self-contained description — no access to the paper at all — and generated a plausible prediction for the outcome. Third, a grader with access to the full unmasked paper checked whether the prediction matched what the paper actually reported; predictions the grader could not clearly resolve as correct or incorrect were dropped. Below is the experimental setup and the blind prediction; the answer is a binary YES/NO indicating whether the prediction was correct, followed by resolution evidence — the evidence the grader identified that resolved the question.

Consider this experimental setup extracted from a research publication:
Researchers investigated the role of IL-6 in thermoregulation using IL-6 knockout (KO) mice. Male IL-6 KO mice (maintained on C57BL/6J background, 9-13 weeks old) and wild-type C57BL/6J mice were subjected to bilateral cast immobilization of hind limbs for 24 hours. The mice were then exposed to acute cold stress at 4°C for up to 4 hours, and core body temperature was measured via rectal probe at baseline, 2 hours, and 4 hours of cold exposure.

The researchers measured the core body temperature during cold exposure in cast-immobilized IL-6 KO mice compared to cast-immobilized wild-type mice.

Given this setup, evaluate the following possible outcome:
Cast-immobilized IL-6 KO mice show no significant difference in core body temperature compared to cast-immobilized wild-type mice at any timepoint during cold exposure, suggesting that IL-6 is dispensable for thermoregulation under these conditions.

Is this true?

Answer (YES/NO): NO